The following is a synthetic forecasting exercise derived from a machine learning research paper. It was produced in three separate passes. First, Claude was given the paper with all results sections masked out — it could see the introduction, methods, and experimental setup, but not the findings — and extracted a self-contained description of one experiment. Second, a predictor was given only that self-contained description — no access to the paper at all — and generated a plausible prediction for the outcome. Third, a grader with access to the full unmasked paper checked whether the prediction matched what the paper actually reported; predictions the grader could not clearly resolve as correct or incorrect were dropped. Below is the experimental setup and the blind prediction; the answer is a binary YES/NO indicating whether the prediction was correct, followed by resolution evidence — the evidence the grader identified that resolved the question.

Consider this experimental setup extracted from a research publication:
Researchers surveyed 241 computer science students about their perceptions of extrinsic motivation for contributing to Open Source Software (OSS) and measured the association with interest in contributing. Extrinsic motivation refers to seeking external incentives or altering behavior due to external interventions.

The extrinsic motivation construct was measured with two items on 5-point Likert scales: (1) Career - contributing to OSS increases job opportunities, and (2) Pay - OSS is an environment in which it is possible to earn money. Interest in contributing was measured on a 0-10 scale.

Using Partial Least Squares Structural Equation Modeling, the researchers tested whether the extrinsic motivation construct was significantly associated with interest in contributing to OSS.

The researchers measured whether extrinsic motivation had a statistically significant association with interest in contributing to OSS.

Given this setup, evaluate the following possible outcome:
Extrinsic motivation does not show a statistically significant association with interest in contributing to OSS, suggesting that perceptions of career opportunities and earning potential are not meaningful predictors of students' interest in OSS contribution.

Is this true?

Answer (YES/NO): YES